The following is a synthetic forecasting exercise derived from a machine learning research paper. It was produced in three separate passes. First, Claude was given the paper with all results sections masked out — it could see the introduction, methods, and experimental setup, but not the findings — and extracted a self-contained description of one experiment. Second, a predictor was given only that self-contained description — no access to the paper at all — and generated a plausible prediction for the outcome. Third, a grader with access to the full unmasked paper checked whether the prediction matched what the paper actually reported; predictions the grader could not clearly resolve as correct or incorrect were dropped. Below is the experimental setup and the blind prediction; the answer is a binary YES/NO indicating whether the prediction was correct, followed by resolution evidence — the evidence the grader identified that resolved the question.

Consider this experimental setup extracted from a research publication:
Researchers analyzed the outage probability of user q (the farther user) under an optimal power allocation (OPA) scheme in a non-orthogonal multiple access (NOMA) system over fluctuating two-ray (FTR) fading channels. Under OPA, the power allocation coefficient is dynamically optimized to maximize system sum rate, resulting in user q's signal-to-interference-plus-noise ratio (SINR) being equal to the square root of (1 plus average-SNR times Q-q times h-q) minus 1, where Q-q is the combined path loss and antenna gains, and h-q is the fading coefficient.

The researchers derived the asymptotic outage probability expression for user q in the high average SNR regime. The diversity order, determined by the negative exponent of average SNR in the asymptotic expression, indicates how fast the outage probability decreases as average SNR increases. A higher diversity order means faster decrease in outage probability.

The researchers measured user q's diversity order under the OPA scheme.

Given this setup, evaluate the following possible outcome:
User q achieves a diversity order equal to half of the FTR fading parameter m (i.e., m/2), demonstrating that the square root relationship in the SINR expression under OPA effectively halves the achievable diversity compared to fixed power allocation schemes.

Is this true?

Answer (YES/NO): NO